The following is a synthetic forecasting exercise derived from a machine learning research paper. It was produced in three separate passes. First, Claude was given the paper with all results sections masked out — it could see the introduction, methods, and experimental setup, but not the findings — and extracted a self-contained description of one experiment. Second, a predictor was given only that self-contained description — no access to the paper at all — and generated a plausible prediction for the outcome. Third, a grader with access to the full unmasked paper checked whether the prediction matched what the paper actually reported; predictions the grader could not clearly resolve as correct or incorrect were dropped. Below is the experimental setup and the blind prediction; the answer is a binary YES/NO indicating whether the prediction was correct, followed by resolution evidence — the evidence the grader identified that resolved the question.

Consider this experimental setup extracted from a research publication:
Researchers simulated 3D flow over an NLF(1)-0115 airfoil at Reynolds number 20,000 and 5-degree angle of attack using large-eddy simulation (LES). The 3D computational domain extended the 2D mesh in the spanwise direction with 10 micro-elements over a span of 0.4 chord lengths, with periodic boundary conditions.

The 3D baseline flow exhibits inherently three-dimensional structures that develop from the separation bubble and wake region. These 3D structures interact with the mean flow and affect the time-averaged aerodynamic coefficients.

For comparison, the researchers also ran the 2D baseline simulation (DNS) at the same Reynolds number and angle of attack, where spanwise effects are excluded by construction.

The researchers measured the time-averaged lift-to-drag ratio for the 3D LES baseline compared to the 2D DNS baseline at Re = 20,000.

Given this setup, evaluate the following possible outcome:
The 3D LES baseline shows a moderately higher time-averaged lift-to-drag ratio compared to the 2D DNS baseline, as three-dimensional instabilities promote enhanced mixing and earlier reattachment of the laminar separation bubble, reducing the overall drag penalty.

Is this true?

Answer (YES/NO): NO